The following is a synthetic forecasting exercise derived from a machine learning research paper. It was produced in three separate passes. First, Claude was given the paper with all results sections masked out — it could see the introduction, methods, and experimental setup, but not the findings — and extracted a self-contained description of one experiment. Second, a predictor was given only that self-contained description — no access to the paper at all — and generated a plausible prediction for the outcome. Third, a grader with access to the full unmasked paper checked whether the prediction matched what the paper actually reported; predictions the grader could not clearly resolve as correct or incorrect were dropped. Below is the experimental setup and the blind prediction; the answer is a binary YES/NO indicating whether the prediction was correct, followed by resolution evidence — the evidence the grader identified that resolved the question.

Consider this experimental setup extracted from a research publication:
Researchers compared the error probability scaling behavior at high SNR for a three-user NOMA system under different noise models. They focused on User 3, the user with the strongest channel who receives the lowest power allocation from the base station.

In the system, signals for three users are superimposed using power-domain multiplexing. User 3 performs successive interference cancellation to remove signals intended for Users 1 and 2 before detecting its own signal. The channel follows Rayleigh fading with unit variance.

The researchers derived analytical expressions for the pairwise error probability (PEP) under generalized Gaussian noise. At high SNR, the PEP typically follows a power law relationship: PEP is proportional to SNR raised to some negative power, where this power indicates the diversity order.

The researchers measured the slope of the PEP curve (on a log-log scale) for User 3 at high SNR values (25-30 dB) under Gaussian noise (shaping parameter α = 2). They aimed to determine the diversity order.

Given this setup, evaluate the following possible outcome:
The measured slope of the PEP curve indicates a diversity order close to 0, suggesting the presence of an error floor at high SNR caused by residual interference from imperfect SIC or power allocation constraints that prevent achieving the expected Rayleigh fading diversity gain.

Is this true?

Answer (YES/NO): NO